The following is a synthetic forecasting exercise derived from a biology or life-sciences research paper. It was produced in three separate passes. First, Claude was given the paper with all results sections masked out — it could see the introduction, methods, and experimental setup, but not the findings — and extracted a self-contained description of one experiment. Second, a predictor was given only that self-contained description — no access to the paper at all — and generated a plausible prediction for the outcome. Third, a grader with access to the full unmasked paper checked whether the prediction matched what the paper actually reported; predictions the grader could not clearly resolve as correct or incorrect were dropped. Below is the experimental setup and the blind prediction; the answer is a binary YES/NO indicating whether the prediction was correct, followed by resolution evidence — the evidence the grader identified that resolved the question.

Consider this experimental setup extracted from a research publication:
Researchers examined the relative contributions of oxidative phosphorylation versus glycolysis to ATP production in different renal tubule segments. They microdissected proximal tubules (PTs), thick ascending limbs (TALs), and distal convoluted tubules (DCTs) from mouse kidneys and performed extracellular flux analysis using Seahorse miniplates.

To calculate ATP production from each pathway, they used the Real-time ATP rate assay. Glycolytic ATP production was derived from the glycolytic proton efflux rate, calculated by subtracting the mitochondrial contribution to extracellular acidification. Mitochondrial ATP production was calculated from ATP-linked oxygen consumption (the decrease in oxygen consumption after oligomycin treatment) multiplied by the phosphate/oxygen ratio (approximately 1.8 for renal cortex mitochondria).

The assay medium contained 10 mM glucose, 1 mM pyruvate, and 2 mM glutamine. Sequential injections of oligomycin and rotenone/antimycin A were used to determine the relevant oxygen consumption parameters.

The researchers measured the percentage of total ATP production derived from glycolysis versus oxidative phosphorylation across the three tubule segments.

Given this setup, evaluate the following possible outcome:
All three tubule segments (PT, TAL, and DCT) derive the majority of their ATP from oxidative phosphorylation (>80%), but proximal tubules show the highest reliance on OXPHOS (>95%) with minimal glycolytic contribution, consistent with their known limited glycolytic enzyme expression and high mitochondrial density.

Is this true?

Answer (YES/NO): NO